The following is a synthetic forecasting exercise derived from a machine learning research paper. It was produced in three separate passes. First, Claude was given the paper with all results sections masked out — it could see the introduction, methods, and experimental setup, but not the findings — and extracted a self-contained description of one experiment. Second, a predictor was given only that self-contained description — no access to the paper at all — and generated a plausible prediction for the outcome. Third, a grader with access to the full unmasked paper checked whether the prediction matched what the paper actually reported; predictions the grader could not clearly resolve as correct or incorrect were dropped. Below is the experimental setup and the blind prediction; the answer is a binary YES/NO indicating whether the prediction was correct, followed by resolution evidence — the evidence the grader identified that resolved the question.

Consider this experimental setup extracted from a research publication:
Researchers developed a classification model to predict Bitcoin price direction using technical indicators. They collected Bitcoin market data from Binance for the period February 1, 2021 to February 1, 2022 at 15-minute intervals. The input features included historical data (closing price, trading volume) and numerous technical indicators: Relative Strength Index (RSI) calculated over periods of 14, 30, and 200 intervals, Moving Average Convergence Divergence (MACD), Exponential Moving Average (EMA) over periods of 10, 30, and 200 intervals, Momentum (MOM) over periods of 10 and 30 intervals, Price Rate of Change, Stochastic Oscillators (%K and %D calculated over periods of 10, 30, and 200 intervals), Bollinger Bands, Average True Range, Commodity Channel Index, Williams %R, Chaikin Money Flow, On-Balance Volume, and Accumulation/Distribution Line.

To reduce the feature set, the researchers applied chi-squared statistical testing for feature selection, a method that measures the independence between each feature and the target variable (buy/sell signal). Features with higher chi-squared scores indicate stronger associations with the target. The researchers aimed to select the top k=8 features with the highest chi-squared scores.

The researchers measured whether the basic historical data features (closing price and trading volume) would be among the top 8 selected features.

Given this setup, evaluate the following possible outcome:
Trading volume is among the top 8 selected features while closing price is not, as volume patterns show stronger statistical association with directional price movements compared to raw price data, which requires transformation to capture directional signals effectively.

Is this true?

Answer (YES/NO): NO